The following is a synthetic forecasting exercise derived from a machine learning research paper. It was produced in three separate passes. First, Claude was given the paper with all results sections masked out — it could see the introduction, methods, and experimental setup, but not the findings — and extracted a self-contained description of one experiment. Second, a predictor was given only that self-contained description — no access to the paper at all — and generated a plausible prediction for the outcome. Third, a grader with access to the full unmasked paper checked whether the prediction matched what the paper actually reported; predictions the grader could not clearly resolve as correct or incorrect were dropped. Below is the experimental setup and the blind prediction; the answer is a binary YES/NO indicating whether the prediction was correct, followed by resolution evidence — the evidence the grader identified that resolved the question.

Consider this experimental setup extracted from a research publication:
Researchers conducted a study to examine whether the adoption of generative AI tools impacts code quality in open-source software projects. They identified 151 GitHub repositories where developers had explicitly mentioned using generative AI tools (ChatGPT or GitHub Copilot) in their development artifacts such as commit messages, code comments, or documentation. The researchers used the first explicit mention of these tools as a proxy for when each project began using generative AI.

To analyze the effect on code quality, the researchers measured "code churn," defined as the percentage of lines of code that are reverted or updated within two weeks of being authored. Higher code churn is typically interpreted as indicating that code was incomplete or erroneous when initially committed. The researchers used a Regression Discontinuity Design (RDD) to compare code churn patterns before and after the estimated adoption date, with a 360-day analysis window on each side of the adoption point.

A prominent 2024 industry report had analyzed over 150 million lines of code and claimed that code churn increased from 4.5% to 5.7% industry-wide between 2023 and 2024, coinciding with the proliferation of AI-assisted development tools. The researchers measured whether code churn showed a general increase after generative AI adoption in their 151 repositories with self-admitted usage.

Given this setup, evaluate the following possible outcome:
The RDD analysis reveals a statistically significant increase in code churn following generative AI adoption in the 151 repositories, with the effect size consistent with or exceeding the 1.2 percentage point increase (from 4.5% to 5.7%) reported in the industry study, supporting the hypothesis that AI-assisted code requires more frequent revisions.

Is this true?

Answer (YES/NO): NO